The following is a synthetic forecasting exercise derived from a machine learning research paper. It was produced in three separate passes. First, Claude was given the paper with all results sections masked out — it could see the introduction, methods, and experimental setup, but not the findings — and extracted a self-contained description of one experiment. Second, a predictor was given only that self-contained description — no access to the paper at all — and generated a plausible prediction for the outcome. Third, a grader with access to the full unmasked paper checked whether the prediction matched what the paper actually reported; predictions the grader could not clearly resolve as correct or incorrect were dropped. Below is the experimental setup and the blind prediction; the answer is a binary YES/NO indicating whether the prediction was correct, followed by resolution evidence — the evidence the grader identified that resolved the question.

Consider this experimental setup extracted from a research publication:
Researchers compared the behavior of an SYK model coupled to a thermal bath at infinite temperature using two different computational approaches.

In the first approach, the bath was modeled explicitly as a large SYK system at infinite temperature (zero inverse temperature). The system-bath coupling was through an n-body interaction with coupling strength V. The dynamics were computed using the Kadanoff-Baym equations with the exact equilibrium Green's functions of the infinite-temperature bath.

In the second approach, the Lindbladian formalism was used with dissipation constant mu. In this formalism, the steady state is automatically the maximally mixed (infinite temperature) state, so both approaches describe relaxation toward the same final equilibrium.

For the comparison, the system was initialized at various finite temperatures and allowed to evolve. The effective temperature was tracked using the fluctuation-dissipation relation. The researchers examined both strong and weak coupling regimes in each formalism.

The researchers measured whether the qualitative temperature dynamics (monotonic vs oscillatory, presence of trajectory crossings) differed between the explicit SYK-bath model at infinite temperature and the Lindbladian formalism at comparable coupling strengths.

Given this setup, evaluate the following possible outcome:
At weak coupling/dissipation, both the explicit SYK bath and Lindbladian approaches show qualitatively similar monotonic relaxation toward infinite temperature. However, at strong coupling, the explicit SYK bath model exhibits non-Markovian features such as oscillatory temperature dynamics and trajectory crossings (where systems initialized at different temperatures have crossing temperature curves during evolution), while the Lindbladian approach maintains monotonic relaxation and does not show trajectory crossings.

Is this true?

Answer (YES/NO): YES